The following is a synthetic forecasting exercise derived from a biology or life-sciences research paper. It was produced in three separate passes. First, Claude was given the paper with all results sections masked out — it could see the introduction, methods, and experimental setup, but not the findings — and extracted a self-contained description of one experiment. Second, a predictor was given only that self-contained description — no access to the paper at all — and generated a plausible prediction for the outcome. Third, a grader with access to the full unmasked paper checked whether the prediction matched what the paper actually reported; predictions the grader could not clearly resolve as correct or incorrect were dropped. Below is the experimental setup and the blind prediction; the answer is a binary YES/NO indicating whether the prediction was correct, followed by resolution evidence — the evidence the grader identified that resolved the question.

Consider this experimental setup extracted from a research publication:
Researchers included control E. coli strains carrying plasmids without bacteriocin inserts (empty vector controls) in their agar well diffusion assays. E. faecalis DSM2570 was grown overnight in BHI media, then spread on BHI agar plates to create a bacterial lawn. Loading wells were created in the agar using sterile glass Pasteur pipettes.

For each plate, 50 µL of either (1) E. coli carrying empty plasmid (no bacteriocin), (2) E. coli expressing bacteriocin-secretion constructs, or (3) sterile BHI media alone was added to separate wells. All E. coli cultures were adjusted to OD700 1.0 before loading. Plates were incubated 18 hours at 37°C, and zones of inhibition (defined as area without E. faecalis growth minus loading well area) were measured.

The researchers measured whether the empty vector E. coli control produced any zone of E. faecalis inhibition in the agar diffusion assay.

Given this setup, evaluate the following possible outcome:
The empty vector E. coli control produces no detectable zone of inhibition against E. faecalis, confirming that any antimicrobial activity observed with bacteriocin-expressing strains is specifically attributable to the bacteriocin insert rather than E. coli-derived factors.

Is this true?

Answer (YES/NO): YES